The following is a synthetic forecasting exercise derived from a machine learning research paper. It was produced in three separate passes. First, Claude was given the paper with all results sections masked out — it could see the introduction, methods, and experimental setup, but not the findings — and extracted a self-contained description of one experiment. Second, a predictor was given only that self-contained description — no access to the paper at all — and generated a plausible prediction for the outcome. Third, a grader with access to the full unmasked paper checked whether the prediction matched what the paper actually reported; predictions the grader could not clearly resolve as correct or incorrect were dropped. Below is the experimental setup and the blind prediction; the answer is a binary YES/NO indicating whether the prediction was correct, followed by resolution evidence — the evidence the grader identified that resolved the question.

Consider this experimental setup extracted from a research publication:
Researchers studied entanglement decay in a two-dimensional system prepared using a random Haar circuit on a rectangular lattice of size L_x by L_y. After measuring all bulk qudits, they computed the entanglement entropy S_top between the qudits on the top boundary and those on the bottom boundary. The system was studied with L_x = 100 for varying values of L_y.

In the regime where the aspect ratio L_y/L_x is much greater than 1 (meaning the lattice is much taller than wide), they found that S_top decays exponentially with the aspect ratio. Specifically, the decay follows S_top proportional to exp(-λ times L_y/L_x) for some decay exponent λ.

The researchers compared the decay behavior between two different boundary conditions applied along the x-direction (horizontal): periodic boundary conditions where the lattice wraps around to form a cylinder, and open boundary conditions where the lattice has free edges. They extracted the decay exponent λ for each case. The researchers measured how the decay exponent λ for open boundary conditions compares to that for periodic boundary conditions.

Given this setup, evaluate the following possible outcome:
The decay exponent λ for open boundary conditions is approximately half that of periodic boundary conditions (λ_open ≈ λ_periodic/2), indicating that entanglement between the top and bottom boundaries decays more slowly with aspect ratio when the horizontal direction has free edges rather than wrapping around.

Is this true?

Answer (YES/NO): NO